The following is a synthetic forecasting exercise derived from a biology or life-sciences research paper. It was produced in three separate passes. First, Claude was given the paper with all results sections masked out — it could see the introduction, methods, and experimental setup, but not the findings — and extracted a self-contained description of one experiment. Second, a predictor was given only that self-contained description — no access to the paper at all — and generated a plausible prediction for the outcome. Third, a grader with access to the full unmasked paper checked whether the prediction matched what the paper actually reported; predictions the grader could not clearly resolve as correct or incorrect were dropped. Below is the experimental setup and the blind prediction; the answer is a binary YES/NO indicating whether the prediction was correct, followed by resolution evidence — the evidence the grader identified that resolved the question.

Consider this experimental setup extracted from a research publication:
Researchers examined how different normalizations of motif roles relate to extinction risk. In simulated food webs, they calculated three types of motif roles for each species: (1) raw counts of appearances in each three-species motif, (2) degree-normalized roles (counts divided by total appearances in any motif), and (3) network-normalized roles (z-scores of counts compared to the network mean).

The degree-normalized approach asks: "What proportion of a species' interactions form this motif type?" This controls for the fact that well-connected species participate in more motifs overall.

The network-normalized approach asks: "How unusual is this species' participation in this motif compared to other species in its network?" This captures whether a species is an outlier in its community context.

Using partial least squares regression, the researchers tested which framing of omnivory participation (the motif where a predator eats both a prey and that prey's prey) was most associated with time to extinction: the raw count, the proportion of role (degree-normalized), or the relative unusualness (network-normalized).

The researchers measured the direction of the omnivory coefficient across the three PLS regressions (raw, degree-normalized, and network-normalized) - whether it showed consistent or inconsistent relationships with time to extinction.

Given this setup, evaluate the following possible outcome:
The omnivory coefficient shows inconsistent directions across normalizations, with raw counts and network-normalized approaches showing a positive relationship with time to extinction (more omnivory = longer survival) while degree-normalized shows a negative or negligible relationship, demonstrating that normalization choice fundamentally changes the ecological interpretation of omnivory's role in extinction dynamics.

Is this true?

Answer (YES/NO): NO